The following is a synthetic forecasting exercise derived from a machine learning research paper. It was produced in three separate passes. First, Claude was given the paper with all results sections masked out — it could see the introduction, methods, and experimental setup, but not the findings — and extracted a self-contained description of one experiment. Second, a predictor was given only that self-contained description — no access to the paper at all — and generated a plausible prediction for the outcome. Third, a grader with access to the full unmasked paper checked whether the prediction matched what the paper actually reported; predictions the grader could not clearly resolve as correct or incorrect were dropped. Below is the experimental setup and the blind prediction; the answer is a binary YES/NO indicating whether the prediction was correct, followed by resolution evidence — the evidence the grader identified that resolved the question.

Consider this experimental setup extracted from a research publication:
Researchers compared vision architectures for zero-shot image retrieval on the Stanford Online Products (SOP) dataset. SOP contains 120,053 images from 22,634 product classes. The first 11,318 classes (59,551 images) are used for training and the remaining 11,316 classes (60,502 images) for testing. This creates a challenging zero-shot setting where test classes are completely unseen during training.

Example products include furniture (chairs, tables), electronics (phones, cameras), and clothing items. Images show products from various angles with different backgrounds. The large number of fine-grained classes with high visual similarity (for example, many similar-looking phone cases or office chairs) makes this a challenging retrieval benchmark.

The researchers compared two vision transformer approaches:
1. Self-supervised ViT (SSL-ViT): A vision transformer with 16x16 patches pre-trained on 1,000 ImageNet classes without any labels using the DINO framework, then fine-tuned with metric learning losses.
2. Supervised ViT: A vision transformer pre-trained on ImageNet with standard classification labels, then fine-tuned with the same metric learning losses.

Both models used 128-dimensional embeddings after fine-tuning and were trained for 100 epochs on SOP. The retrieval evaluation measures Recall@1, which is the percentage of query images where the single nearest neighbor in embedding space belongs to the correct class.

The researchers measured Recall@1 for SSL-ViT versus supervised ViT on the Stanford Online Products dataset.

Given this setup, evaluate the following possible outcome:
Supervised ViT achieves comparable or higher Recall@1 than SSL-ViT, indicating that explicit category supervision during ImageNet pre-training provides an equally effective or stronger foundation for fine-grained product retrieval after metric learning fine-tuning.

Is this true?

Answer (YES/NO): NO